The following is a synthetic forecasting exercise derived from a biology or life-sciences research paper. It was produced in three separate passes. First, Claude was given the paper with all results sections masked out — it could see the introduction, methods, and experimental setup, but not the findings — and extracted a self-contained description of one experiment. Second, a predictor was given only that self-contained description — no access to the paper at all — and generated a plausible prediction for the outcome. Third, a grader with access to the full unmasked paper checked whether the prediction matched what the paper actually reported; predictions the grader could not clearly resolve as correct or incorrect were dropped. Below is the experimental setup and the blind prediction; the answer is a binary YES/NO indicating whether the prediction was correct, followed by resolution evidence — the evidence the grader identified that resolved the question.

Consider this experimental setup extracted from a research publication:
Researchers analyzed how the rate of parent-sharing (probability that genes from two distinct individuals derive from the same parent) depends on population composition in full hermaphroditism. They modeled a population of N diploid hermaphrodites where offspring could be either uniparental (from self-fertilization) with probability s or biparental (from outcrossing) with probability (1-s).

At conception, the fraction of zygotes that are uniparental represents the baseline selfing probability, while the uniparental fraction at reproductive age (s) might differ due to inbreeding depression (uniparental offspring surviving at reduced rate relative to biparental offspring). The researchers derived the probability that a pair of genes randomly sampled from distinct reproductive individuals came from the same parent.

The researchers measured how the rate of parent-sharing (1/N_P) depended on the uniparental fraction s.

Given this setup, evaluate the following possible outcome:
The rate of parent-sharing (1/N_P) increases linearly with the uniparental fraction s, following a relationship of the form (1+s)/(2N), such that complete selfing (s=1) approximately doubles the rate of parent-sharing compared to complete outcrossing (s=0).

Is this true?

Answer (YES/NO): NO